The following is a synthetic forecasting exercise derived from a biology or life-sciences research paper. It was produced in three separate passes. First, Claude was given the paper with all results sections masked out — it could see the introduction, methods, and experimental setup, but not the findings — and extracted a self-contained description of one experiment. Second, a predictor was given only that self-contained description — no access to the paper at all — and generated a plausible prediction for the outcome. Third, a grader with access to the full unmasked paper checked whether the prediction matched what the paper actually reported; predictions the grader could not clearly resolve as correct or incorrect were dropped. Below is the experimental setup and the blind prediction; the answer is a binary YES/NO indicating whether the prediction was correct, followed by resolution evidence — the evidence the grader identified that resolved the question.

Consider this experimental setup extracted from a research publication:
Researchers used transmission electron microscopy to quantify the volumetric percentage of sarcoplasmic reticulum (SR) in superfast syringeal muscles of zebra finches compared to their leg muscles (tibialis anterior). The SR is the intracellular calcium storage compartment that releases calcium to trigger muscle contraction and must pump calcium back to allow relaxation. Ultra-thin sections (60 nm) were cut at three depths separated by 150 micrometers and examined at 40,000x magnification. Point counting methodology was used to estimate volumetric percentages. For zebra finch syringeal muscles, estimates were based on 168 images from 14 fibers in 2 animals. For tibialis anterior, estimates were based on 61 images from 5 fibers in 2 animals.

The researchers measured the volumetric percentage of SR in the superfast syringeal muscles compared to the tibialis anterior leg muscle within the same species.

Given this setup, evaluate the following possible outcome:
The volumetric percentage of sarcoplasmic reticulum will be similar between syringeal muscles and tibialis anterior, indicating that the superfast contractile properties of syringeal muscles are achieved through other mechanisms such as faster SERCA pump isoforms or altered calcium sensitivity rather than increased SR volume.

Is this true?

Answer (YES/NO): NO